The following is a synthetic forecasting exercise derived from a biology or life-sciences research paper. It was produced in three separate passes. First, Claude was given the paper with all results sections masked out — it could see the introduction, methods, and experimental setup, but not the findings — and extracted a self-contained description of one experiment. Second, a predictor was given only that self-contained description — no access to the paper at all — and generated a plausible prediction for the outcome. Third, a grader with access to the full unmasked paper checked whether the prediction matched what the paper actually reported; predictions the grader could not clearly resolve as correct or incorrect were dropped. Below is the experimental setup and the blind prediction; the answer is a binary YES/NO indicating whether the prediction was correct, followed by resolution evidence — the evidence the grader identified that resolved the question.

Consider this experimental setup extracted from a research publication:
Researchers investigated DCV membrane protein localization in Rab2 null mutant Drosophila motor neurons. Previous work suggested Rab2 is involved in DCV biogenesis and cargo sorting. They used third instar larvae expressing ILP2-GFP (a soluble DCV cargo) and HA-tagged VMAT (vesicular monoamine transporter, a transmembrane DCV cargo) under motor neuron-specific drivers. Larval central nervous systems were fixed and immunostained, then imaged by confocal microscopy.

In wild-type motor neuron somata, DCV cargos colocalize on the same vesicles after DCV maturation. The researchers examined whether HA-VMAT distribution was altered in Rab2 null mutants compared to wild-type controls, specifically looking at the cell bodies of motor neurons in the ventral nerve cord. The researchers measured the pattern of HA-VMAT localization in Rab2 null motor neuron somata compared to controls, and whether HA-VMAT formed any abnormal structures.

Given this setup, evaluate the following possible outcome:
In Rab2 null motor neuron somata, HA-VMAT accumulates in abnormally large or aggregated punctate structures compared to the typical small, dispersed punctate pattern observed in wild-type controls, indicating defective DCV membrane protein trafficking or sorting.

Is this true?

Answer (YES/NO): YES